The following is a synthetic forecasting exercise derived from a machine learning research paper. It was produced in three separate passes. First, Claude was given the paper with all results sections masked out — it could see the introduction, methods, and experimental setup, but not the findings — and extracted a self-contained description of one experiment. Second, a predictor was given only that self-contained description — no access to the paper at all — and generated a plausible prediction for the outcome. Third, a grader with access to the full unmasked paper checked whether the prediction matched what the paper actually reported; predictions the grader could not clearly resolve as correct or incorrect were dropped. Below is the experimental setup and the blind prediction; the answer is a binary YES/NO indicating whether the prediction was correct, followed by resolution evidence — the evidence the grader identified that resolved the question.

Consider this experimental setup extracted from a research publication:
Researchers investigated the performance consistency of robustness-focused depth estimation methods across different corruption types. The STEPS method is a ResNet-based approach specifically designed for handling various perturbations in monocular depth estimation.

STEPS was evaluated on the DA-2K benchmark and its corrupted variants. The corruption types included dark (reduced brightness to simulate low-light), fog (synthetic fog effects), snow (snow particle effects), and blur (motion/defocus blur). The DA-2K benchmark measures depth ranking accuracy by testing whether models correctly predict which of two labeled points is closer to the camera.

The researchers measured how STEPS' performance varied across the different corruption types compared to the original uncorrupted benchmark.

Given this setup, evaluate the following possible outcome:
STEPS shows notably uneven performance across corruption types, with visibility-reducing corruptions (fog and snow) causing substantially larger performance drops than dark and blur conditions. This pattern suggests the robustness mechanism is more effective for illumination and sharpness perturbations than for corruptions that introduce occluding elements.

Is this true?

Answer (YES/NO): NO